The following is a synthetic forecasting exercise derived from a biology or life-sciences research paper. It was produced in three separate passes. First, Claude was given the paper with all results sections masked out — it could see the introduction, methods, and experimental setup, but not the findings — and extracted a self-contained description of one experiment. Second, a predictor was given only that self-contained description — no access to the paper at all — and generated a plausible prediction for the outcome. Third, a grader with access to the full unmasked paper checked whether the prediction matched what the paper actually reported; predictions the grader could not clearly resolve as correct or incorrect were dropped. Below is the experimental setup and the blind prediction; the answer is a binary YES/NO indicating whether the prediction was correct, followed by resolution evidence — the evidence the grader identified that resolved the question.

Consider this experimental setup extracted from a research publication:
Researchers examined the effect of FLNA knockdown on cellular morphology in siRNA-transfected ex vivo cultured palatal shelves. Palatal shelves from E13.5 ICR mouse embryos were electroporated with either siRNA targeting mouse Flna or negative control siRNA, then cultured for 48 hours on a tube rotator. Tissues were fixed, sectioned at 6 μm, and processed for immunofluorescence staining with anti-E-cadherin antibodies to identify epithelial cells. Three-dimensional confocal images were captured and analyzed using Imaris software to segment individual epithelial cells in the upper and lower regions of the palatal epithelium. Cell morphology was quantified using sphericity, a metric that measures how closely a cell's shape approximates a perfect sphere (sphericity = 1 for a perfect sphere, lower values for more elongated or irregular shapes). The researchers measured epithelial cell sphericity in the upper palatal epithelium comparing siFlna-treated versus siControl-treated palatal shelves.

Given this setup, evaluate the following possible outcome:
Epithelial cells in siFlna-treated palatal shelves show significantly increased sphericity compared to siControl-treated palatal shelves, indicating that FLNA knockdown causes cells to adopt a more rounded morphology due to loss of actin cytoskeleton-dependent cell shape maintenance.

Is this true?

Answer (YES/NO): YES